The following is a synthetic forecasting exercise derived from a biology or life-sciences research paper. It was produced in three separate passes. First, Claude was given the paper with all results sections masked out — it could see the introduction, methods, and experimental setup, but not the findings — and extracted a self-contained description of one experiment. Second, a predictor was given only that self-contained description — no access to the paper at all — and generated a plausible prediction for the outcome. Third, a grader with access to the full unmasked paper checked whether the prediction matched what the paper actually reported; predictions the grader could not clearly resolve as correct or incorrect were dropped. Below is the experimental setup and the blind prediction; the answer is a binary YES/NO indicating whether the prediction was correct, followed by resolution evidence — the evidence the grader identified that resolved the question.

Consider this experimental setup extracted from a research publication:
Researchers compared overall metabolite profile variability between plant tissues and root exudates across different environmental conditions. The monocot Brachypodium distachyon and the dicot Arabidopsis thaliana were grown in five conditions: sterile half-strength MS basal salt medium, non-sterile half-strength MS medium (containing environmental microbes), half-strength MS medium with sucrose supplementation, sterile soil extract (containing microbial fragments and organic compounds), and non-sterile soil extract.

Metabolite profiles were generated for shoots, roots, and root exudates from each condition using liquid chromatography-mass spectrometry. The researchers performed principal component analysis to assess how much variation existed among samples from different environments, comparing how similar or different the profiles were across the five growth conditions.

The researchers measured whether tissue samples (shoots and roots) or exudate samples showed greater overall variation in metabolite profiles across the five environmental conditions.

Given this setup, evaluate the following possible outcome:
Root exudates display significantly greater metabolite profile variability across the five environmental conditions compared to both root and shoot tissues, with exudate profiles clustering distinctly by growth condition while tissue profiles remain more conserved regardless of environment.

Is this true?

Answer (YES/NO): NO